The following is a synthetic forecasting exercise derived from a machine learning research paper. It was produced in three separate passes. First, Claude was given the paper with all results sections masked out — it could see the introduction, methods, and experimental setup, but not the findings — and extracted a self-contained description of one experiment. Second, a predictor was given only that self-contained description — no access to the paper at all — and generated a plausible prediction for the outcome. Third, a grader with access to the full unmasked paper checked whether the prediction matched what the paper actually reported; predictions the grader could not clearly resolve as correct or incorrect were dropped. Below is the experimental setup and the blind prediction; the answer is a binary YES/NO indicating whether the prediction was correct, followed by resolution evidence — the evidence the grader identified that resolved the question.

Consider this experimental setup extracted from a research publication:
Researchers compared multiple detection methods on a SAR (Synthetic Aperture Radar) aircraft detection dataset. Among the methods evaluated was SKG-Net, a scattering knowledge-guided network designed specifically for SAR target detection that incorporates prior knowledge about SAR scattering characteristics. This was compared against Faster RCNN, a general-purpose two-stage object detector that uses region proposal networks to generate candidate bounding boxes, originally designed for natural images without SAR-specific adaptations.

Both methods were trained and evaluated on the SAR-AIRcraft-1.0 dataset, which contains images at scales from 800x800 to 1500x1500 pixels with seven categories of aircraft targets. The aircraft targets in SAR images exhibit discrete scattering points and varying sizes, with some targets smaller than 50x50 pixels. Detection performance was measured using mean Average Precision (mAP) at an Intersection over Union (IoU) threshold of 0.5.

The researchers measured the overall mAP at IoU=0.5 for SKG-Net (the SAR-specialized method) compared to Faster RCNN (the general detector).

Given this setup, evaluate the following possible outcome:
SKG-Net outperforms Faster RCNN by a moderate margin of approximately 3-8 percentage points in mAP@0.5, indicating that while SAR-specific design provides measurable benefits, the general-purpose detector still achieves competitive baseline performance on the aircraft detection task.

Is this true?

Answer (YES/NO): NO